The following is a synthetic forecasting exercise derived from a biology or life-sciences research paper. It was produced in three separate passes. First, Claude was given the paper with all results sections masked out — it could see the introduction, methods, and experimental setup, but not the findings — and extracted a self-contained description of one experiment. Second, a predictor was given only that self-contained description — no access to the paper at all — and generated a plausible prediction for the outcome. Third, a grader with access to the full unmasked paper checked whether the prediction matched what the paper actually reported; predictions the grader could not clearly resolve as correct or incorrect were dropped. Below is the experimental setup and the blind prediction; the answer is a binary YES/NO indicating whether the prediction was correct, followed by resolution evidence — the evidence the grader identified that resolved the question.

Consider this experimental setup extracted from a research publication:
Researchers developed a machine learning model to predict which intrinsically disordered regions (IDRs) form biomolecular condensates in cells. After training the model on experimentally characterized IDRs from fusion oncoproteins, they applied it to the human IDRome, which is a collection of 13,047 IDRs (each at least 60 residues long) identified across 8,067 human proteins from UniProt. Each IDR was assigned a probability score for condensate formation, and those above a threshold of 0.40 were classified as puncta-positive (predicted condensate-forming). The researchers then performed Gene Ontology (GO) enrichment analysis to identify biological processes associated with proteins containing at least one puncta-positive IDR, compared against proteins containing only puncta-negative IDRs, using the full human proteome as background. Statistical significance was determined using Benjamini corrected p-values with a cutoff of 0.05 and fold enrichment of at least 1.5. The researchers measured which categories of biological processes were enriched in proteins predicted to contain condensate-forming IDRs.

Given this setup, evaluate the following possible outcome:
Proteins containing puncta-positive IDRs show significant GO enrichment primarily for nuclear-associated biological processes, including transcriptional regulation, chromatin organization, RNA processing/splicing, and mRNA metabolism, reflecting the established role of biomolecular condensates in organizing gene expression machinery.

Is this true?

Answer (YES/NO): NO